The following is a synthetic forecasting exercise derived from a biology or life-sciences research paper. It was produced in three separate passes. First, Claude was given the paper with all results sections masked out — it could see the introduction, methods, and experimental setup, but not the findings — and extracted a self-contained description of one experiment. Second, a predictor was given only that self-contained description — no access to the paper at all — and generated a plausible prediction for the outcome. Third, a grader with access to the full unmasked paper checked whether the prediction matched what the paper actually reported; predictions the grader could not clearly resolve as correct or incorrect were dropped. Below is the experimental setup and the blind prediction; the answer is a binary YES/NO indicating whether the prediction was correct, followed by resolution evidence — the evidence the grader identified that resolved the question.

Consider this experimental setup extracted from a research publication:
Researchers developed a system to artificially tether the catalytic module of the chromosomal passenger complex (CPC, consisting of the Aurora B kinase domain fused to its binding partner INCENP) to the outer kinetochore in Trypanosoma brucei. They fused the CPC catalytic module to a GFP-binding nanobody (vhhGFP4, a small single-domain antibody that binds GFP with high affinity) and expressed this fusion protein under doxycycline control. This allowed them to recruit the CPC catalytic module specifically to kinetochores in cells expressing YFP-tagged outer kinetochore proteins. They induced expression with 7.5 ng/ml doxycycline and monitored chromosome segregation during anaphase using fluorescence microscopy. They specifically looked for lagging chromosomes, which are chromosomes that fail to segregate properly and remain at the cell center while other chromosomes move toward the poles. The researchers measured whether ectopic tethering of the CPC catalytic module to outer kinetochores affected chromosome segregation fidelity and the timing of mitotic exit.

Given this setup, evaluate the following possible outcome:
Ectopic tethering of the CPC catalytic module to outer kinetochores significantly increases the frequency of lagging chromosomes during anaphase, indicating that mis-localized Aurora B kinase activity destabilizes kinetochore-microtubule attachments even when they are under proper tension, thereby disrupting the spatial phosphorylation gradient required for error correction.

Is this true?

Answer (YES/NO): YES